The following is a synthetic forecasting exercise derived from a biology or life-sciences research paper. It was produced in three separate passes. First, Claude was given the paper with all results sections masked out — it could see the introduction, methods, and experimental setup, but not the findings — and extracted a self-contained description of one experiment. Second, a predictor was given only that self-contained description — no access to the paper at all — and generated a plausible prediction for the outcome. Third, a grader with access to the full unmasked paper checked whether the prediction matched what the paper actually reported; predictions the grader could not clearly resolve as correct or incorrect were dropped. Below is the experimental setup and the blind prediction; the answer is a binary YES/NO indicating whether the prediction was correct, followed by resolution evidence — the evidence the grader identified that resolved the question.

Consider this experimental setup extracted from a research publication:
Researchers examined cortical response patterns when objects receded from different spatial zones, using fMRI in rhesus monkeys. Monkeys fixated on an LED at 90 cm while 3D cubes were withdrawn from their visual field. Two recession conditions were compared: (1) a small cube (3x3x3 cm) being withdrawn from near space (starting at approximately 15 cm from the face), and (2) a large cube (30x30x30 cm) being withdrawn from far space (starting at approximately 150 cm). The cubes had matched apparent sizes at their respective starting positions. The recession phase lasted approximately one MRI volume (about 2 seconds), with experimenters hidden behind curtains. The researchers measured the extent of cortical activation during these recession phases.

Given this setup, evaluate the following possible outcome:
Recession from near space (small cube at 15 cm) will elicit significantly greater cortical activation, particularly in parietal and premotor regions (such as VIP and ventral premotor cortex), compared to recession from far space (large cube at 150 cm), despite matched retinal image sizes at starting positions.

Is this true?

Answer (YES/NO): NO